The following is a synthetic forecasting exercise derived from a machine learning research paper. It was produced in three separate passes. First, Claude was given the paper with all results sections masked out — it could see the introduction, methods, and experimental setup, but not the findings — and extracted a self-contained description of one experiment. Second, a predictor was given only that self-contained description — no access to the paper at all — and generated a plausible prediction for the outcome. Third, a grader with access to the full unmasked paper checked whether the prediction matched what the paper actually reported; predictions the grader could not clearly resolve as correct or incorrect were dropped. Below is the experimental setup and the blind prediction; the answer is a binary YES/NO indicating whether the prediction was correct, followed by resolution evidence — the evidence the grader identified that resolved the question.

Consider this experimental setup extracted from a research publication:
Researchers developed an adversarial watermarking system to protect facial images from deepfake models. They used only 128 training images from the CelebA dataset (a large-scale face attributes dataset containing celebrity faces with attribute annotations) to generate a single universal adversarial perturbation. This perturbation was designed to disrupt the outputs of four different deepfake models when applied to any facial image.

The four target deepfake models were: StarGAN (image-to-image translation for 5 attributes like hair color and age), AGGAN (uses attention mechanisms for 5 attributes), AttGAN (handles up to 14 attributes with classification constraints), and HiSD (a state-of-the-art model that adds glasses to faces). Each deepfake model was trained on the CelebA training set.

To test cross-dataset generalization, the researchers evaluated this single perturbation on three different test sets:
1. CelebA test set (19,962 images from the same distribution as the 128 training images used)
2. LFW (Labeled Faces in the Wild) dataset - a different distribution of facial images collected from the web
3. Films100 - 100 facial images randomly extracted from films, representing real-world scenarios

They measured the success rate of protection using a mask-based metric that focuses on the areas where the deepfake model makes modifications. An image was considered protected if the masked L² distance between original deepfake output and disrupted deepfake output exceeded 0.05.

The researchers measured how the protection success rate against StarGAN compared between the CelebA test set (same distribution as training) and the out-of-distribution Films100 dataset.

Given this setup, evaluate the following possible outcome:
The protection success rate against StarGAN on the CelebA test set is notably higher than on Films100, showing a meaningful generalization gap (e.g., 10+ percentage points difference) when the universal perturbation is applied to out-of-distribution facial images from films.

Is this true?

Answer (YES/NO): NO